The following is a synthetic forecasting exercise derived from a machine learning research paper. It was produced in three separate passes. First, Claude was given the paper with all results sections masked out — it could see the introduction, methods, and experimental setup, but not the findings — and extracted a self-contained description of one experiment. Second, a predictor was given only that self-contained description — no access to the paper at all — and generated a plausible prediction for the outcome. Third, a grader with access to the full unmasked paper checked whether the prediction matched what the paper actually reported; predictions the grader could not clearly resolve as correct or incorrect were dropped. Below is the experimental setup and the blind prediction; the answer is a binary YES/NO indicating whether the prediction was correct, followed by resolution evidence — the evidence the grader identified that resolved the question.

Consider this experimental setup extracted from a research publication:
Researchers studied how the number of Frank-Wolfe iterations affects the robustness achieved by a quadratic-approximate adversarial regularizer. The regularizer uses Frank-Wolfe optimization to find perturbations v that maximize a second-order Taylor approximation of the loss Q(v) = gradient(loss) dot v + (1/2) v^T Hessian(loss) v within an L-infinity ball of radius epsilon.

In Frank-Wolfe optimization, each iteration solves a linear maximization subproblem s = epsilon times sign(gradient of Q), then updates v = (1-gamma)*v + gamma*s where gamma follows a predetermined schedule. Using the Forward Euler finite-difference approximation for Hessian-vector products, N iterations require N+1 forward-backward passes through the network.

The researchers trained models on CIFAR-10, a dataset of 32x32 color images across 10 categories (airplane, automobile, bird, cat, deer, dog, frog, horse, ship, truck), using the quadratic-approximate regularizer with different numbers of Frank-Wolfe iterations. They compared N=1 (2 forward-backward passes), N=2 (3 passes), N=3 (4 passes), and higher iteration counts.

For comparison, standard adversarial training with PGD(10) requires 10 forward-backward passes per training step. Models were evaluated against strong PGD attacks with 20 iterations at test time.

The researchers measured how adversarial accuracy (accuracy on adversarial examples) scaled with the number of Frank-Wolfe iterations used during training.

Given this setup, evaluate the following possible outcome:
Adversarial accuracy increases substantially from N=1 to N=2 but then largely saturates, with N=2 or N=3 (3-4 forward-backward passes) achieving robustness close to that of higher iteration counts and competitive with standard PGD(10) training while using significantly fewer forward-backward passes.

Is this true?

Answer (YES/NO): NO